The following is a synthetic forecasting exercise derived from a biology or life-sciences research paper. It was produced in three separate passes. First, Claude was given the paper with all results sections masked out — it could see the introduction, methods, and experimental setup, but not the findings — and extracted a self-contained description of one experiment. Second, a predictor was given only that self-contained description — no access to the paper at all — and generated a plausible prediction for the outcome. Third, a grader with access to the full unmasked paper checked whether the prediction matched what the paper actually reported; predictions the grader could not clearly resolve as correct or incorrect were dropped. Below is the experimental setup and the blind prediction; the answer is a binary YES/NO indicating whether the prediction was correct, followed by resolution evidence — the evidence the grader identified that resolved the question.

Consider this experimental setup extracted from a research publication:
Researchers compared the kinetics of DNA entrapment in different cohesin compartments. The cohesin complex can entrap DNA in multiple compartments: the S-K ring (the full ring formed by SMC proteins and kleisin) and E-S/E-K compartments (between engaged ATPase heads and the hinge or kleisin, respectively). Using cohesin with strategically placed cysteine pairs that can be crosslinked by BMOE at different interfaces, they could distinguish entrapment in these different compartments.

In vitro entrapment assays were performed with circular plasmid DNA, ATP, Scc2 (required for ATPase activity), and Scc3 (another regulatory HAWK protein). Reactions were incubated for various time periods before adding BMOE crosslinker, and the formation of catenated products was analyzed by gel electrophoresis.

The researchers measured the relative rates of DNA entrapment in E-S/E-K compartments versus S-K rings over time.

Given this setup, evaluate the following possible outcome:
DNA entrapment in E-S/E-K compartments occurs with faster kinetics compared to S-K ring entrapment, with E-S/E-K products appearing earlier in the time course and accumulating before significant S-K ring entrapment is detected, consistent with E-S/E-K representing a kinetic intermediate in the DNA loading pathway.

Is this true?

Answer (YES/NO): YES